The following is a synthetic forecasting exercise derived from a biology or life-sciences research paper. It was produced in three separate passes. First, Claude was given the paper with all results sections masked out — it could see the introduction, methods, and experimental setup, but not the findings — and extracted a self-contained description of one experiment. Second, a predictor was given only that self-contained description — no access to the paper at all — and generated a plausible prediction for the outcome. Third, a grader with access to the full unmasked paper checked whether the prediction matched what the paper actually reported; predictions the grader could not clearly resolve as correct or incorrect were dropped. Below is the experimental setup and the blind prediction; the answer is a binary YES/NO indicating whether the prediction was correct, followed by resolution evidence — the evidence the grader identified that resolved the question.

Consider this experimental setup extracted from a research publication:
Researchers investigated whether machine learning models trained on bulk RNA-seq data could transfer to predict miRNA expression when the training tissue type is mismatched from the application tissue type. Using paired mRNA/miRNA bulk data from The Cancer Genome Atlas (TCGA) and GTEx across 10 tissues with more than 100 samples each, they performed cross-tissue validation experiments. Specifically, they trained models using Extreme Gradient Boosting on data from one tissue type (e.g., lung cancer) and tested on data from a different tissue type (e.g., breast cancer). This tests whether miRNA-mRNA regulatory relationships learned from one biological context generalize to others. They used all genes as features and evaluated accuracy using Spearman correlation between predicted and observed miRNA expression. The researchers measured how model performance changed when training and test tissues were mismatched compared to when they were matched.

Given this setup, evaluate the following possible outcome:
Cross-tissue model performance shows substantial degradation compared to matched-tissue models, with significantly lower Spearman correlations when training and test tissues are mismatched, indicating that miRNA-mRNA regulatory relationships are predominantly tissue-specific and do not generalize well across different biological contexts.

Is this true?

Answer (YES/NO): NO